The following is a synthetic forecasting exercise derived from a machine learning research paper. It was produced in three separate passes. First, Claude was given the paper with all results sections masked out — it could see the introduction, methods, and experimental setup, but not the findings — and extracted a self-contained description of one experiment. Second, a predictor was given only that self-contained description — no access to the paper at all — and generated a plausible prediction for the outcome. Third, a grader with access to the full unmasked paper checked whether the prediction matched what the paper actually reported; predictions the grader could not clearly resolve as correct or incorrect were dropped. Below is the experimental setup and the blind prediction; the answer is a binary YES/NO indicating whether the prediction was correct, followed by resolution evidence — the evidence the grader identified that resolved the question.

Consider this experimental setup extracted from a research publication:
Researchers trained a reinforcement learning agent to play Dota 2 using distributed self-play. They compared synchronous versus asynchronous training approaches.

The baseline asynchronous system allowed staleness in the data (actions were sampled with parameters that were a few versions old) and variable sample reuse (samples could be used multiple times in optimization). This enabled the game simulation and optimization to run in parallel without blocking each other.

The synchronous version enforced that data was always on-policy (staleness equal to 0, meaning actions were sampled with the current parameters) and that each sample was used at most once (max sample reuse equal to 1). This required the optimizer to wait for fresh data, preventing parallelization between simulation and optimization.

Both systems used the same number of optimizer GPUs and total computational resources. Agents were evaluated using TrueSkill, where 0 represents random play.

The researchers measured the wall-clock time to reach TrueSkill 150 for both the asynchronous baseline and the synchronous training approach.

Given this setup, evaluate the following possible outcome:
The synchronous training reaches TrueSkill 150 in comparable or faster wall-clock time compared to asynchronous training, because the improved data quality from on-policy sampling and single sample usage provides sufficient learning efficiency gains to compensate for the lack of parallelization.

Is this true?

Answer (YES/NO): NO